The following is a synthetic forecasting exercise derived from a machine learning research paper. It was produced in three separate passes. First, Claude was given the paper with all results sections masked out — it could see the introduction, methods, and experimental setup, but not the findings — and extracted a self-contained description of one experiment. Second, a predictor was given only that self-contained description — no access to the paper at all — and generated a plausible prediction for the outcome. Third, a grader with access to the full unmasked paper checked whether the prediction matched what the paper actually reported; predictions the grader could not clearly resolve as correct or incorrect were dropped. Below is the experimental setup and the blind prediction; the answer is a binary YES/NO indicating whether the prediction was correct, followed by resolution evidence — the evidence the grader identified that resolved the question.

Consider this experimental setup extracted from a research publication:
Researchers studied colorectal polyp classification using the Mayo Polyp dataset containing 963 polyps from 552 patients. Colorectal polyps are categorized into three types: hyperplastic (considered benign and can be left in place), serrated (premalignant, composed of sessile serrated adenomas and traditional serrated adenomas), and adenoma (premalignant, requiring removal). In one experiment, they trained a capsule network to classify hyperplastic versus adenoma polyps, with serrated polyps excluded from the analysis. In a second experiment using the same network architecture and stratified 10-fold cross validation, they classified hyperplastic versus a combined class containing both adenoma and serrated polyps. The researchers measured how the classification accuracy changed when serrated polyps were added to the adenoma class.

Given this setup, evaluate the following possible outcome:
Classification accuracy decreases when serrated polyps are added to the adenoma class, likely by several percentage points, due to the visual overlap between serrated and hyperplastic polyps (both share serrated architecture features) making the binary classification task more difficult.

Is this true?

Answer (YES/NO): YES